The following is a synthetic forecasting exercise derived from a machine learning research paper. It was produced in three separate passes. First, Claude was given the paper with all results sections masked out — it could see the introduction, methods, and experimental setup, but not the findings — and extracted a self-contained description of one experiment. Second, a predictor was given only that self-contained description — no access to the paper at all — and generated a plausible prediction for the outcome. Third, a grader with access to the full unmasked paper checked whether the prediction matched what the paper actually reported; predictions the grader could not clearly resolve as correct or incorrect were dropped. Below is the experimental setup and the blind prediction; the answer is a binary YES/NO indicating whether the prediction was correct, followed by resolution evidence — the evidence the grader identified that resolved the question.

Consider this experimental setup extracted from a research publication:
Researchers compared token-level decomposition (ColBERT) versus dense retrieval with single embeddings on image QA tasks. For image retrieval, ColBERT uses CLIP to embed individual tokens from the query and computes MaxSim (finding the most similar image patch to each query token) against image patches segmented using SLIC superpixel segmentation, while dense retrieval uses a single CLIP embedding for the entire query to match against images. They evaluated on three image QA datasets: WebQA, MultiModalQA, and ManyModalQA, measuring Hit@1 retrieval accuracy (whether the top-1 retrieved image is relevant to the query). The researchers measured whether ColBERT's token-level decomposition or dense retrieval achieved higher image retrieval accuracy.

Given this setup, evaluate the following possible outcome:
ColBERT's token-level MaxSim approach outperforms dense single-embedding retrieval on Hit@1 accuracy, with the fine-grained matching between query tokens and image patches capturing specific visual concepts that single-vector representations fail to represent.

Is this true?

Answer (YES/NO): NO